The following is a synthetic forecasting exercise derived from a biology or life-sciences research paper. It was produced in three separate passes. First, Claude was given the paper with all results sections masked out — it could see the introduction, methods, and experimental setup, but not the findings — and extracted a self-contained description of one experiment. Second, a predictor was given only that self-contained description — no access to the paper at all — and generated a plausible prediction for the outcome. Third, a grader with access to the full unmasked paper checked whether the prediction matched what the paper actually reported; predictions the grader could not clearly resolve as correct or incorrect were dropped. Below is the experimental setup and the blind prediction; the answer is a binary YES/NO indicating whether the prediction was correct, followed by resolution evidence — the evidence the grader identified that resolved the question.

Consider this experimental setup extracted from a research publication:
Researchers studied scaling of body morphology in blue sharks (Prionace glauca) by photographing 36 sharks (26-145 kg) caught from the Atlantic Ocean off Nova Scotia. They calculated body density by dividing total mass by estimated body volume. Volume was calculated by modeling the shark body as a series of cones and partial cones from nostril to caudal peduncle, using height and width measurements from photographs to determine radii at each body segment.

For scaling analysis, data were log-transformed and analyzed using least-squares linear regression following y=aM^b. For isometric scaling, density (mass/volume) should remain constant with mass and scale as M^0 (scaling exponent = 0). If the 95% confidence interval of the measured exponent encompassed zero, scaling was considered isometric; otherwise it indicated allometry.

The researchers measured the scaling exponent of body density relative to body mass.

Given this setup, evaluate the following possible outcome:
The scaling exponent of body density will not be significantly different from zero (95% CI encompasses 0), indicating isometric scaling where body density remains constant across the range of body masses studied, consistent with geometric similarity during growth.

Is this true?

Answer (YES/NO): NO